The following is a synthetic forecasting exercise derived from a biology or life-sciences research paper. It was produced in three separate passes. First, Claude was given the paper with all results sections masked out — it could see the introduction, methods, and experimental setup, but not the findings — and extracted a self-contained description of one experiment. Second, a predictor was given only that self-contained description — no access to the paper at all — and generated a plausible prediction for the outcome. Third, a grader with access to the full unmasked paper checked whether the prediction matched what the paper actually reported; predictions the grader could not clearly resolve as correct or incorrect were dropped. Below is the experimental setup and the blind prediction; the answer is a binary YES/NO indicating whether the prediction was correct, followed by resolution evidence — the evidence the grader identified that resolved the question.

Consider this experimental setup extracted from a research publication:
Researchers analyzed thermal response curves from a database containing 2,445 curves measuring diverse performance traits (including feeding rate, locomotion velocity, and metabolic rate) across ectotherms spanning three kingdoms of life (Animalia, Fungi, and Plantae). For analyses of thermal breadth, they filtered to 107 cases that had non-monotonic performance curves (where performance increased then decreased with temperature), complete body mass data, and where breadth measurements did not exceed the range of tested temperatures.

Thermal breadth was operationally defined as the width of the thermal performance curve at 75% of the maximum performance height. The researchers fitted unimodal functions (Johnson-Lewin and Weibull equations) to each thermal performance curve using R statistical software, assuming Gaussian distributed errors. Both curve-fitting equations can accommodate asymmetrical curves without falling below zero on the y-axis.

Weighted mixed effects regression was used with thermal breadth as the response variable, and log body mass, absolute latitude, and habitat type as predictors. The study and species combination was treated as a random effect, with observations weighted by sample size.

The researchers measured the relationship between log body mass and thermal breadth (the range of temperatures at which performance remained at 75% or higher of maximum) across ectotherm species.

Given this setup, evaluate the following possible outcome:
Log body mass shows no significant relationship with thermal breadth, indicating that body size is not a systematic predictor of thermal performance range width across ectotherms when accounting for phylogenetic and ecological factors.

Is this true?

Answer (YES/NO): NO